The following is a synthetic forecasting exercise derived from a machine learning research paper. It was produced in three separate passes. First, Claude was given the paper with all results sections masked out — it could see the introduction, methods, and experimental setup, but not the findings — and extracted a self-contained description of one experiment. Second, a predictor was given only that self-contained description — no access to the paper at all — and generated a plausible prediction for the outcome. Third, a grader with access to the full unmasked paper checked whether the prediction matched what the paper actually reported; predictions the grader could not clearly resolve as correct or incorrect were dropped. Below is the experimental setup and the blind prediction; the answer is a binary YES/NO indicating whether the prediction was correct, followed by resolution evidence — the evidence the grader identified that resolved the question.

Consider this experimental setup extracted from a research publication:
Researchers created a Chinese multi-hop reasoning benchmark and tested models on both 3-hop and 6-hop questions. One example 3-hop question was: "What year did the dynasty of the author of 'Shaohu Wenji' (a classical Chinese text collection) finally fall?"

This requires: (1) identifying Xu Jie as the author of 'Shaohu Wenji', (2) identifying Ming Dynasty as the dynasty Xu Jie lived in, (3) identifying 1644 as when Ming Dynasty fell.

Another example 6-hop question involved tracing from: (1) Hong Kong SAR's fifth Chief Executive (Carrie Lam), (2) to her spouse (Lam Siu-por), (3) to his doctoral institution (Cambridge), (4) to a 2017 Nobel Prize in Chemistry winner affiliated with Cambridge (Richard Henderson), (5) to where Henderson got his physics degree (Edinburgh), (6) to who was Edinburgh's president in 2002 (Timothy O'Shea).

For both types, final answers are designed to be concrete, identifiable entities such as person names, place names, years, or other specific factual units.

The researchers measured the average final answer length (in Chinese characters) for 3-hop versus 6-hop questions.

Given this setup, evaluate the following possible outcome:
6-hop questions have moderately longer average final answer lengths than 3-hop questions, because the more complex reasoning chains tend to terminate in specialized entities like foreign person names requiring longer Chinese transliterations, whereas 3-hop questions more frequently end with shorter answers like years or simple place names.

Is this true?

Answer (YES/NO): YES